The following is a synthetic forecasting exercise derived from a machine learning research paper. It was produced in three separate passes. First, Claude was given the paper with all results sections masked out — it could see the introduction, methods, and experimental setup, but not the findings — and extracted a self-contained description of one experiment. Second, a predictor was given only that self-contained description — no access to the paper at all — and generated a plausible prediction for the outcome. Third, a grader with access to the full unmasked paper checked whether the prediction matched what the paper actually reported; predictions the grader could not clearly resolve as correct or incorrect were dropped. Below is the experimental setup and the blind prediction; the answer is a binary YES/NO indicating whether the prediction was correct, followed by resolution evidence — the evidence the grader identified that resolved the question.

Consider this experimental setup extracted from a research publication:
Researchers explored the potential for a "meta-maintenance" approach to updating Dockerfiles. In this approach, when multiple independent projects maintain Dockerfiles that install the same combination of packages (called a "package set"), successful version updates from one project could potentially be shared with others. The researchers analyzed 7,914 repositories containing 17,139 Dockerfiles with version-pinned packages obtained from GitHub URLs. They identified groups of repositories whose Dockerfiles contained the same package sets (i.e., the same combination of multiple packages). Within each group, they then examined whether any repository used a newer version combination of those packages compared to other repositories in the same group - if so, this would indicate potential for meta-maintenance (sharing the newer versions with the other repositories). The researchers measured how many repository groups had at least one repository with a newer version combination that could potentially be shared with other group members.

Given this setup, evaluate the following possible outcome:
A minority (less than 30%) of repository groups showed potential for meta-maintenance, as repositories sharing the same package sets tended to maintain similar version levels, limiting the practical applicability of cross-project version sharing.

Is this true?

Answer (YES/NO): NO